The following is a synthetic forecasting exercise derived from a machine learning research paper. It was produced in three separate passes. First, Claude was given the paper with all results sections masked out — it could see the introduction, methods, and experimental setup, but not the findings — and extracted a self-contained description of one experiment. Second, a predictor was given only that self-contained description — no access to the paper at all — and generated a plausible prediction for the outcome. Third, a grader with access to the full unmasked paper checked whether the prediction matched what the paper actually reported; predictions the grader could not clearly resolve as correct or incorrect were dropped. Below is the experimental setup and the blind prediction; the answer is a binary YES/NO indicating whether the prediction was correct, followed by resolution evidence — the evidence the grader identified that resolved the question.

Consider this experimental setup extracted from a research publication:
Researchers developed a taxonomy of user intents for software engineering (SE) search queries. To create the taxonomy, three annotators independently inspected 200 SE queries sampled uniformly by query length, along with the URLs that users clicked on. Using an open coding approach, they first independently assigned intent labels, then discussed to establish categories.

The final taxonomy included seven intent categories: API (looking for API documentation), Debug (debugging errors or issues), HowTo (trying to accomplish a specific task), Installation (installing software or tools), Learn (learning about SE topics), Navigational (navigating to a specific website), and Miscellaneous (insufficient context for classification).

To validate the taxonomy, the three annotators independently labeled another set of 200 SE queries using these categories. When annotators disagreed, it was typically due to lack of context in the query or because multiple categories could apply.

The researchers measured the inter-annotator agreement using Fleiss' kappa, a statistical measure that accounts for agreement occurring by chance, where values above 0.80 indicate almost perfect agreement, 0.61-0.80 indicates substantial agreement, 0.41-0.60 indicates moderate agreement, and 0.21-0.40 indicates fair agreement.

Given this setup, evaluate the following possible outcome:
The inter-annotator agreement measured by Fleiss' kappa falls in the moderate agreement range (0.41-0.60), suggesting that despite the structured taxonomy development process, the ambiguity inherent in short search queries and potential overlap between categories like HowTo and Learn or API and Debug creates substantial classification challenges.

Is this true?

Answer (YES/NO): NO